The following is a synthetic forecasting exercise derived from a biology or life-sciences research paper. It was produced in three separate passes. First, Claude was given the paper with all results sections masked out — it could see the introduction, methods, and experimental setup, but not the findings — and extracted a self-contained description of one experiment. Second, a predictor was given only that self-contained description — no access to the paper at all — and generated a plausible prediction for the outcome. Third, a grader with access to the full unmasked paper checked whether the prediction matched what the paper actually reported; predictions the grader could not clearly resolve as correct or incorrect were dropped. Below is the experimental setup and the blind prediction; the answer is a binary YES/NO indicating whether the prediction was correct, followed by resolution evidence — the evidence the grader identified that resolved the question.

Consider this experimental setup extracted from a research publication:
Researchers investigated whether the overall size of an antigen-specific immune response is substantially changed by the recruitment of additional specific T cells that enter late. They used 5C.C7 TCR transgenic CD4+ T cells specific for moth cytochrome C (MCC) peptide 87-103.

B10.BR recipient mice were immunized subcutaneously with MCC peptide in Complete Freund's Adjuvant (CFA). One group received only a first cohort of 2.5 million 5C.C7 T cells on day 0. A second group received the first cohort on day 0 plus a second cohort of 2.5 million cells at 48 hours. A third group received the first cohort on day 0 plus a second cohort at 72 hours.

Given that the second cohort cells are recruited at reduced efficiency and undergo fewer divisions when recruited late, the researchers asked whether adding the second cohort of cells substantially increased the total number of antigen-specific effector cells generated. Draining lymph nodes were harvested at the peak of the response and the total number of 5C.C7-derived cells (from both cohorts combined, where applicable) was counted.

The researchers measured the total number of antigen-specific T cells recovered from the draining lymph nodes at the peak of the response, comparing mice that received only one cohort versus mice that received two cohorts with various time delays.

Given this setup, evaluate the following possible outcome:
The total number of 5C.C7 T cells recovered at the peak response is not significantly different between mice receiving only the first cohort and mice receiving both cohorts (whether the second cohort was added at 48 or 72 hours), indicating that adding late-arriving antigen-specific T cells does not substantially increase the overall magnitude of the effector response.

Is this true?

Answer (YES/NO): YES